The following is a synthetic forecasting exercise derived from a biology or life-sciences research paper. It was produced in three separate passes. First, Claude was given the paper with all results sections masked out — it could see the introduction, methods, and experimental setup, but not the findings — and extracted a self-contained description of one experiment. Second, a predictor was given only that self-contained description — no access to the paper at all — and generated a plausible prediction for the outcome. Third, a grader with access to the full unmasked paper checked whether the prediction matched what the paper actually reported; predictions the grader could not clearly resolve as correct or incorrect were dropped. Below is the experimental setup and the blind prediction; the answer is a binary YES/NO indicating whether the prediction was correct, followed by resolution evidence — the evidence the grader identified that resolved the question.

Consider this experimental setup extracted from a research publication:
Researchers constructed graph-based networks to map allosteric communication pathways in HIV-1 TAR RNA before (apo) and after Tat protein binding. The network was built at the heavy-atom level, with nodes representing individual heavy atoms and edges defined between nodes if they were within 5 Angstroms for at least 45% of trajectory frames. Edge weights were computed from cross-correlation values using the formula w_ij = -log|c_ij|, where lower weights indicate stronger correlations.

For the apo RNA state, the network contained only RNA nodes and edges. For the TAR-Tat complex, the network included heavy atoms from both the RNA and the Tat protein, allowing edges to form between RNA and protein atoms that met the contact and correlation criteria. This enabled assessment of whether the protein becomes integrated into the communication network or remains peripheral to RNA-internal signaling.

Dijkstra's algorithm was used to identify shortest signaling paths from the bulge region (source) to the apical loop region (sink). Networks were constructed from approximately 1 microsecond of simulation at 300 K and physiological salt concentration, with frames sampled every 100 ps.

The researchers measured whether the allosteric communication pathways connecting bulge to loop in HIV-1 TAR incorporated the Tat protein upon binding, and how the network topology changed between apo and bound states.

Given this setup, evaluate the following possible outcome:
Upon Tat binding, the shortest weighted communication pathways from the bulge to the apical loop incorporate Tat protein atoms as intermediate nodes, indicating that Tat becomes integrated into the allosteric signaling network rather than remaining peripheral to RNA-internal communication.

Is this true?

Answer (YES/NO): NO